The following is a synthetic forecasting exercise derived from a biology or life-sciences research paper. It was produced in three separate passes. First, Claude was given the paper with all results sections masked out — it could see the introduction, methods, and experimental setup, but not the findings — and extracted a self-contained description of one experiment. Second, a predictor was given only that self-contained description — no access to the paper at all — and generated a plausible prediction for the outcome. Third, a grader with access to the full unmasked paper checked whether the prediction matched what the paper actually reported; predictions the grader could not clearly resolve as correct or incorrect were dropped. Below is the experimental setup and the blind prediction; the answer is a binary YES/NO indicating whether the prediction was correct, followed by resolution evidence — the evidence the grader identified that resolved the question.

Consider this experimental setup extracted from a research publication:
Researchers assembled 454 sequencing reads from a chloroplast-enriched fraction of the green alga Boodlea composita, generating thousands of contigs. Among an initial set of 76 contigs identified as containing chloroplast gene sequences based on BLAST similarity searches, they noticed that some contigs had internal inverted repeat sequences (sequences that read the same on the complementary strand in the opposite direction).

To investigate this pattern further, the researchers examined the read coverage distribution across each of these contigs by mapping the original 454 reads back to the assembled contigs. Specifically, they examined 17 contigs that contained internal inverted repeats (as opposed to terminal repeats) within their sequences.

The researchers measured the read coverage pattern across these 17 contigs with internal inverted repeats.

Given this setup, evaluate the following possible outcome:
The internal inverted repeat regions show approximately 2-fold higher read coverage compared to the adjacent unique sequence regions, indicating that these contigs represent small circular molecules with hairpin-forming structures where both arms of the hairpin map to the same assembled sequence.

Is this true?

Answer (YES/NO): NO